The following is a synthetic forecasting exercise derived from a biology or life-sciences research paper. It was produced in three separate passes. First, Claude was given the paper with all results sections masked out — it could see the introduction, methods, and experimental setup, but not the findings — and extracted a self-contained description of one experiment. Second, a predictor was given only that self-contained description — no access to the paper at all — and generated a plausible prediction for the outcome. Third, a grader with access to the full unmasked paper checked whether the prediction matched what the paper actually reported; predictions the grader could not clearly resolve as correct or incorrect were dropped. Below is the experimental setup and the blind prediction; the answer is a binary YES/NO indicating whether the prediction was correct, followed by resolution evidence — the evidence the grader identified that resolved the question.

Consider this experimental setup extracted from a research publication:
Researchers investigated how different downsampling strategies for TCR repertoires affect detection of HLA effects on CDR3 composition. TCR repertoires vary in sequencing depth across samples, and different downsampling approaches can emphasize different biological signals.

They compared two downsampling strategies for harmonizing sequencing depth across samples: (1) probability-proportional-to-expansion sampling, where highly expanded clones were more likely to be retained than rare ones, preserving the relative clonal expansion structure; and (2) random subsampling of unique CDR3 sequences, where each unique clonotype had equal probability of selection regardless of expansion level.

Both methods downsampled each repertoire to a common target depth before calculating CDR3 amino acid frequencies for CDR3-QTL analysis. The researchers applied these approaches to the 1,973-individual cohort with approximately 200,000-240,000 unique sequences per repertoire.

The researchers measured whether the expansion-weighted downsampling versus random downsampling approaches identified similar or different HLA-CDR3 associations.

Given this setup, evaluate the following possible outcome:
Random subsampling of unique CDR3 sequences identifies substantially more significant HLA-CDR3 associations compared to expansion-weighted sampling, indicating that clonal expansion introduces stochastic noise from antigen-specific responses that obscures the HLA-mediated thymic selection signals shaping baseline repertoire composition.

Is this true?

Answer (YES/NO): NO